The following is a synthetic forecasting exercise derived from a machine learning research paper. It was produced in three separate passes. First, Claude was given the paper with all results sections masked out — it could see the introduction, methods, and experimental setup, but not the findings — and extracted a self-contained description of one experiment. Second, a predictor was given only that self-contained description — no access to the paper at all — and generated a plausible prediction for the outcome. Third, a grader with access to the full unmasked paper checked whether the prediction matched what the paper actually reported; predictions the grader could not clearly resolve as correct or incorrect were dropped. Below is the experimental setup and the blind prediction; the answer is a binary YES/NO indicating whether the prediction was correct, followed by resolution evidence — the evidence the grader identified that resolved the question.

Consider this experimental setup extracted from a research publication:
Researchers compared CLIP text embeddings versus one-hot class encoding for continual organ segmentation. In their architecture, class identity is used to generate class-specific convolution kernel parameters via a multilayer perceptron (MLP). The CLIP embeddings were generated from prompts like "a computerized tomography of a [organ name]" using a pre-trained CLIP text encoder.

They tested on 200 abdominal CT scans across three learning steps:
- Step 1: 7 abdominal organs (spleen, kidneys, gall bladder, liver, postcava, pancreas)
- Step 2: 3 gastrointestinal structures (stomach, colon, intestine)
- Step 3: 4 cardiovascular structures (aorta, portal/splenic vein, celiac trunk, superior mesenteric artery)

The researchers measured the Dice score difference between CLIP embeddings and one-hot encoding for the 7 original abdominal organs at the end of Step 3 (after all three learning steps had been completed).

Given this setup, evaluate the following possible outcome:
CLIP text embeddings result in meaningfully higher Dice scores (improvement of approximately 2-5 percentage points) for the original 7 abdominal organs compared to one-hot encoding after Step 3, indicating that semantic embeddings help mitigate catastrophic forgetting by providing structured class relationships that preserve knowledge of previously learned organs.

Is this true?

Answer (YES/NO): NO